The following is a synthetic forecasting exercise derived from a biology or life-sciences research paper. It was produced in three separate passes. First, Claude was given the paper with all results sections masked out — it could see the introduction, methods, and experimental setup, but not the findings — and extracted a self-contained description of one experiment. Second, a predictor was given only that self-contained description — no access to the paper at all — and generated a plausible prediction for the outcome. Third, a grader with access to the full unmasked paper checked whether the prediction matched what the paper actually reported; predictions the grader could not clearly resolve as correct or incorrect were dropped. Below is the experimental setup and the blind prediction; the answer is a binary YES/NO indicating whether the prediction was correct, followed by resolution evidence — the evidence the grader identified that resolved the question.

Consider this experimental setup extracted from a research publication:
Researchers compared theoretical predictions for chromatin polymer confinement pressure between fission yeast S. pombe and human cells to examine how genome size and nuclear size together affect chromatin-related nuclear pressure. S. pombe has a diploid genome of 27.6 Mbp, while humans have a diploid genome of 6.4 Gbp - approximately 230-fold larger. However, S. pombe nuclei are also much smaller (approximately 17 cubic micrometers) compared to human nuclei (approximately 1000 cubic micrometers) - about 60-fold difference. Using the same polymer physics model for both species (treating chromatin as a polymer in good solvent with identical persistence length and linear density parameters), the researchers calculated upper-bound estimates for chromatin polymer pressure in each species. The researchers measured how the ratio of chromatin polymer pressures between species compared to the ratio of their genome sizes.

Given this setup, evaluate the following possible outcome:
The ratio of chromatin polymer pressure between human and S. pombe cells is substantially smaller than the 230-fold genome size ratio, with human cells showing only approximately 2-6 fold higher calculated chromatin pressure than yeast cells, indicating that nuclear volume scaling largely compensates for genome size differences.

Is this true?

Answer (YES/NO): NO